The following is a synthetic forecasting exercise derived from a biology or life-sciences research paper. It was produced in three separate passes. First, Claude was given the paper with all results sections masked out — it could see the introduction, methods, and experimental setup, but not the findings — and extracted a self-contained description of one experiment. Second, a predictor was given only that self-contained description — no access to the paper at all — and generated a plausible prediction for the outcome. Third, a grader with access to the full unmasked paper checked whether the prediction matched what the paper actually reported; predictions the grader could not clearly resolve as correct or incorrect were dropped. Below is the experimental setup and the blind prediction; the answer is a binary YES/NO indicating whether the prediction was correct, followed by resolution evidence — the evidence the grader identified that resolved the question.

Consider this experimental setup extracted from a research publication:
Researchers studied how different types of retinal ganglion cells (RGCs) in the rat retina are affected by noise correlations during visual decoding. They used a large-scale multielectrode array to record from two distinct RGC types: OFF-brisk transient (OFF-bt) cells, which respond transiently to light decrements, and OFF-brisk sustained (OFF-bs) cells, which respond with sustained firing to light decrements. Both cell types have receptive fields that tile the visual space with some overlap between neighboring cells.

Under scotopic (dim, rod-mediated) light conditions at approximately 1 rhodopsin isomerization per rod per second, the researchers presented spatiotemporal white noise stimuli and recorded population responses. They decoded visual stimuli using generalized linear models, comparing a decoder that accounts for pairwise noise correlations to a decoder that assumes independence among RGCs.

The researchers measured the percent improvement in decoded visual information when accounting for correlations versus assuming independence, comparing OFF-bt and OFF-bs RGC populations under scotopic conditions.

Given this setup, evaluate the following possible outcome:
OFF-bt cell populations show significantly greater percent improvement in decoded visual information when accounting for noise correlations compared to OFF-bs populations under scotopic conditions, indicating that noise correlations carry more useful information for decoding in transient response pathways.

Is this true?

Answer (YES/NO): YES